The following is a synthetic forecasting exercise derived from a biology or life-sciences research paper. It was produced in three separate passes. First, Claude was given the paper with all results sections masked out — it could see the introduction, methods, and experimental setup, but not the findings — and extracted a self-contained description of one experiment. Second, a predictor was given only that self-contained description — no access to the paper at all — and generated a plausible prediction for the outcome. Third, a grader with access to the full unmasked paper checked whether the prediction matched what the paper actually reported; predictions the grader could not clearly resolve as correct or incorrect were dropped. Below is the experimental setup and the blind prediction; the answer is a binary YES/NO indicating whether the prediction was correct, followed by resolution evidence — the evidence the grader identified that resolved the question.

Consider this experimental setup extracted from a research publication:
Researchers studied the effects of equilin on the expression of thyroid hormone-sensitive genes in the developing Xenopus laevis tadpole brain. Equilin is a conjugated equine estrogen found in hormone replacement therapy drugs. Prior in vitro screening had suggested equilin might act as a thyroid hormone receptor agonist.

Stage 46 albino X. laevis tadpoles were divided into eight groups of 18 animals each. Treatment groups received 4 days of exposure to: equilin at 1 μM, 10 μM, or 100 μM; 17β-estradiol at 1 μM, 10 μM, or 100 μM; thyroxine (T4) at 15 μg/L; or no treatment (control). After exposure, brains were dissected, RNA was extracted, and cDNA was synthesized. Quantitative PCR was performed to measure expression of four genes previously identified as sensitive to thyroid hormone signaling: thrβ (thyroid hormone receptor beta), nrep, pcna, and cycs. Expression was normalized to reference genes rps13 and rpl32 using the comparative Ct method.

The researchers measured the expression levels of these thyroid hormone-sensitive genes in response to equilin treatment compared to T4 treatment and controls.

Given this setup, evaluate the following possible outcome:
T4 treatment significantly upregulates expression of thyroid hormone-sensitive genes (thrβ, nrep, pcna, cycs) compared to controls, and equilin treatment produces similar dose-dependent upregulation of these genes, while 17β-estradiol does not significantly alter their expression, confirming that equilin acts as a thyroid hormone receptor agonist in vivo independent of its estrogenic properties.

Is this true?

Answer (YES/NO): NO